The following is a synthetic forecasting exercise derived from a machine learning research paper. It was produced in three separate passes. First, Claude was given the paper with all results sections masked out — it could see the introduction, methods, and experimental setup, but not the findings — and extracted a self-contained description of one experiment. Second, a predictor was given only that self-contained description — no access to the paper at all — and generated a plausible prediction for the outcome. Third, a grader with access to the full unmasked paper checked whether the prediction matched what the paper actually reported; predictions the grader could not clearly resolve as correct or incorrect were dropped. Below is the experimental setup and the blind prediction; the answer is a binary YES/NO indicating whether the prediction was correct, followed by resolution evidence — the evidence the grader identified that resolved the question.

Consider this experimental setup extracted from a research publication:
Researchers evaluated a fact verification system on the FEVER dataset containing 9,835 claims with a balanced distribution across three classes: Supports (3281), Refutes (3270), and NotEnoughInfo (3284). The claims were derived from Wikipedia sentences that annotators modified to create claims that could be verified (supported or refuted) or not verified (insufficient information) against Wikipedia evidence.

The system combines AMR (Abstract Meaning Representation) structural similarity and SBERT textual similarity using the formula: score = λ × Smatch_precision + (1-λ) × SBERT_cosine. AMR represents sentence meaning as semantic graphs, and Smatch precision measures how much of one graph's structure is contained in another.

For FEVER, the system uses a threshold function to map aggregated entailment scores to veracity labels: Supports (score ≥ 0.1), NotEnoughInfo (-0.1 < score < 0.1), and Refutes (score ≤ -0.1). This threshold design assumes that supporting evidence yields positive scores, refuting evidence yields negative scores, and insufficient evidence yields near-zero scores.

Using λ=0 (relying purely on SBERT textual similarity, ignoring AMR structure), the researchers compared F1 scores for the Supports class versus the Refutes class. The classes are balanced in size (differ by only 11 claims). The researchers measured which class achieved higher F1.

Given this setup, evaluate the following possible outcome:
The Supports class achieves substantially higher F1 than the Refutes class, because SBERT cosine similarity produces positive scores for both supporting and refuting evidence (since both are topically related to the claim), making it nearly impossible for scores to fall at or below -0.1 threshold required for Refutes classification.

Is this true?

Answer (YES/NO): YES